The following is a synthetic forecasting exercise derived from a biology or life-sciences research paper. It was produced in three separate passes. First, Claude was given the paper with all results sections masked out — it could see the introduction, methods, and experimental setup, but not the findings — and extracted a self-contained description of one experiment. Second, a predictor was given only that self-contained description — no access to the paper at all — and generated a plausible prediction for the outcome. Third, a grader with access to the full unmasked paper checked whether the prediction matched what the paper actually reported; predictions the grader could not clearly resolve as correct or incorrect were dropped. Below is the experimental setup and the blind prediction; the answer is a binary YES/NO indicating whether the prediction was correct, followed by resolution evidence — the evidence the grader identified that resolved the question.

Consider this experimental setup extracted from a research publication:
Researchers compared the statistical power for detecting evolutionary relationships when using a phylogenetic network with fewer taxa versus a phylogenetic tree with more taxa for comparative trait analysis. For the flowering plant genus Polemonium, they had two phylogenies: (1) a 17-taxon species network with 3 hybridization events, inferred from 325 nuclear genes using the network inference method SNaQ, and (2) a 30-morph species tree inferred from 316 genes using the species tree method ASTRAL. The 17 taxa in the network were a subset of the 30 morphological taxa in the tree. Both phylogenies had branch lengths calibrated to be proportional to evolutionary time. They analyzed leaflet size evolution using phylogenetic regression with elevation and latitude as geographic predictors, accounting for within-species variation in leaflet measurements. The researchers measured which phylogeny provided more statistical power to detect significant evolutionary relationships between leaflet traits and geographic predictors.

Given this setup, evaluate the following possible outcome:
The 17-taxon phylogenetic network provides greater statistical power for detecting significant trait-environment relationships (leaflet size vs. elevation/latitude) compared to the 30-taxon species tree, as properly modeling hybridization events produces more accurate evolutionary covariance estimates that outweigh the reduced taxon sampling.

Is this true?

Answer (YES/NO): NO